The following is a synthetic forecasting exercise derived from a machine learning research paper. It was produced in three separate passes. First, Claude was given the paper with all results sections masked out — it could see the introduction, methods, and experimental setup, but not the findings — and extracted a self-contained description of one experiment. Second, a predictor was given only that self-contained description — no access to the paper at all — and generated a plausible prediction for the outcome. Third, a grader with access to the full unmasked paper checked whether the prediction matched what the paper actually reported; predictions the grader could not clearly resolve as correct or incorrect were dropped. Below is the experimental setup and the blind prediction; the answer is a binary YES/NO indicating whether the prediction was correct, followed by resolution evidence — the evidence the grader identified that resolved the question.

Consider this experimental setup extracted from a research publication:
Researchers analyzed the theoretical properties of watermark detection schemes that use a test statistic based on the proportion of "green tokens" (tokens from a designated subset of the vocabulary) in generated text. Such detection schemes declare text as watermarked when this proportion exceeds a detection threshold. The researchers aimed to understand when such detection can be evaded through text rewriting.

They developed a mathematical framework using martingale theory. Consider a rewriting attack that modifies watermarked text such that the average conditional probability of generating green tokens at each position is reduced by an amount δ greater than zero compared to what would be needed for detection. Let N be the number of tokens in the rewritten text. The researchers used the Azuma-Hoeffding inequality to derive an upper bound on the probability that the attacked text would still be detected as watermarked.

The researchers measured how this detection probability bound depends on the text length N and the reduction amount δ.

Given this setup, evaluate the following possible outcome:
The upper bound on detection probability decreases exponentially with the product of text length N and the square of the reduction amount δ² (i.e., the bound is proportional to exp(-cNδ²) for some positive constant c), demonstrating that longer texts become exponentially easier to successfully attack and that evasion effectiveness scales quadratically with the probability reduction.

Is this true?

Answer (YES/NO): YES